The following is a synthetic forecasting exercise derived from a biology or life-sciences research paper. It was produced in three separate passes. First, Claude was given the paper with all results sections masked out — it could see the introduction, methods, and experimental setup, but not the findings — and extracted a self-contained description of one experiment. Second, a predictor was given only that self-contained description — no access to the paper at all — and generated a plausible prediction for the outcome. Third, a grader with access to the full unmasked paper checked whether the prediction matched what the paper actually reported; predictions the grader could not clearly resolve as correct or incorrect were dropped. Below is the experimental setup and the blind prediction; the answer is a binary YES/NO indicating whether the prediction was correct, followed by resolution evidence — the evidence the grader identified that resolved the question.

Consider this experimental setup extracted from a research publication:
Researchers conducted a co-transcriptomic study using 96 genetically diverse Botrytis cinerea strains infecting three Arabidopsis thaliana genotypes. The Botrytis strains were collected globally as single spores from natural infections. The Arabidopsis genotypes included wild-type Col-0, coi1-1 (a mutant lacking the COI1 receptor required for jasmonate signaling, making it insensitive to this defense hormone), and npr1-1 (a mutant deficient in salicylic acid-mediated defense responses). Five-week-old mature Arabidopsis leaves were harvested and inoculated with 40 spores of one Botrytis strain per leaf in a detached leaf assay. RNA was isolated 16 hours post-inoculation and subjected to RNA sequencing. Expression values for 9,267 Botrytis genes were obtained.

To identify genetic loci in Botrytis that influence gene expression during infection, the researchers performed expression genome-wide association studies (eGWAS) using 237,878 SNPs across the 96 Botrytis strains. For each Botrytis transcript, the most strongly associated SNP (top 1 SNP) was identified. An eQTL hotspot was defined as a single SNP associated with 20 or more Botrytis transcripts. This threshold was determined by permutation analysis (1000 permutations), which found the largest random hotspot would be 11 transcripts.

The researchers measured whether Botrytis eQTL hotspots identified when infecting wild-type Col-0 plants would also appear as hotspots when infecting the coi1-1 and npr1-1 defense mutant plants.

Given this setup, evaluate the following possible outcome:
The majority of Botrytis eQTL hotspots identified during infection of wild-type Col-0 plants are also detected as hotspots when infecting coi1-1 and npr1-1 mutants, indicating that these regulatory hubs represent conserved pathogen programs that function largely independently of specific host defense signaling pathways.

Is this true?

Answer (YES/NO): NO